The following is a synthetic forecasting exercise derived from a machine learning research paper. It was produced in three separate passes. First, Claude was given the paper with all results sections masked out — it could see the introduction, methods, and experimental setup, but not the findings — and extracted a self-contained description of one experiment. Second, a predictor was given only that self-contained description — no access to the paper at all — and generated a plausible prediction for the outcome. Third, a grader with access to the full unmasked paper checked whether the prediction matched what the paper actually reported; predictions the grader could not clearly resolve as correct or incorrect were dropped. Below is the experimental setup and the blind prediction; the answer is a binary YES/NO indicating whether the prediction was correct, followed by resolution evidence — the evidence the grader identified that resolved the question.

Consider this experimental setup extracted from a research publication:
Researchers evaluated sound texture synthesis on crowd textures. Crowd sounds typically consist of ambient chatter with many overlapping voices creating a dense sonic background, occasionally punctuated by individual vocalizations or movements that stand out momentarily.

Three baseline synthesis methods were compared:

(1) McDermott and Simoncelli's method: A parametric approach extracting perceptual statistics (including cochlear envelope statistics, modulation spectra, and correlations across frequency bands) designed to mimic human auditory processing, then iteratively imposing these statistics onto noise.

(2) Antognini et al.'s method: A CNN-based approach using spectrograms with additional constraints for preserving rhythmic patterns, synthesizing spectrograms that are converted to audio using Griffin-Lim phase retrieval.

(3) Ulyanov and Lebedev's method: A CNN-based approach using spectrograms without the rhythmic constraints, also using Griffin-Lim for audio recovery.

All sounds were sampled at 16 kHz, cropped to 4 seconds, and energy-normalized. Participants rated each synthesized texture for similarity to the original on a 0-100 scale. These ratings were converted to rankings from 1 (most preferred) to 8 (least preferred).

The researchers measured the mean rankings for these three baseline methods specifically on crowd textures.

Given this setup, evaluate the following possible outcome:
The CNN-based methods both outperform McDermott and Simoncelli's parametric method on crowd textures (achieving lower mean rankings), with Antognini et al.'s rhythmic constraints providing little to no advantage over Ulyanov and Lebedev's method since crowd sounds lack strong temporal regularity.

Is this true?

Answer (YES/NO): NO